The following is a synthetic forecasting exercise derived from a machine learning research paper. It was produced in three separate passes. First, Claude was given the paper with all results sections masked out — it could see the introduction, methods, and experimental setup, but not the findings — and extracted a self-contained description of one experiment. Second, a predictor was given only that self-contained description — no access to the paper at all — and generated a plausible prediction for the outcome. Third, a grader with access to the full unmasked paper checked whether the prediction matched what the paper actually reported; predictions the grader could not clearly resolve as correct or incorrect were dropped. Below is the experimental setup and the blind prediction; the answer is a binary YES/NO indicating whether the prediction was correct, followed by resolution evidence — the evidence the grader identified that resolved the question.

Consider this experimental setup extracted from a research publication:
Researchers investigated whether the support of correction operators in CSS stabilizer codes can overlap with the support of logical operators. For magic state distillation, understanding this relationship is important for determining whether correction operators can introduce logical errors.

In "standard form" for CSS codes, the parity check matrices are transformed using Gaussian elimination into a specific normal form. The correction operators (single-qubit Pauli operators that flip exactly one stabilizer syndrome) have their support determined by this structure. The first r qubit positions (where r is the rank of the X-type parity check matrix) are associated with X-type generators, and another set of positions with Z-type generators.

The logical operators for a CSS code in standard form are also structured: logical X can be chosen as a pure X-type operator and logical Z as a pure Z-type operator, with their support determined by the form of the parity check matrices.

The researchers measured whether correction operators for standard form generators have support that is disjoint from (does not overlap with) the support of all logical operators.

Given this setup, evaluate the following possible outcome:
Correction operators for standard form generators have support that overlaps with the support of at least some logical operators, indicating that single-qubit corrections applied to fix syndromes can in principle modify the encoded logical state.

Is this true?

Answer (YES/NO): NO